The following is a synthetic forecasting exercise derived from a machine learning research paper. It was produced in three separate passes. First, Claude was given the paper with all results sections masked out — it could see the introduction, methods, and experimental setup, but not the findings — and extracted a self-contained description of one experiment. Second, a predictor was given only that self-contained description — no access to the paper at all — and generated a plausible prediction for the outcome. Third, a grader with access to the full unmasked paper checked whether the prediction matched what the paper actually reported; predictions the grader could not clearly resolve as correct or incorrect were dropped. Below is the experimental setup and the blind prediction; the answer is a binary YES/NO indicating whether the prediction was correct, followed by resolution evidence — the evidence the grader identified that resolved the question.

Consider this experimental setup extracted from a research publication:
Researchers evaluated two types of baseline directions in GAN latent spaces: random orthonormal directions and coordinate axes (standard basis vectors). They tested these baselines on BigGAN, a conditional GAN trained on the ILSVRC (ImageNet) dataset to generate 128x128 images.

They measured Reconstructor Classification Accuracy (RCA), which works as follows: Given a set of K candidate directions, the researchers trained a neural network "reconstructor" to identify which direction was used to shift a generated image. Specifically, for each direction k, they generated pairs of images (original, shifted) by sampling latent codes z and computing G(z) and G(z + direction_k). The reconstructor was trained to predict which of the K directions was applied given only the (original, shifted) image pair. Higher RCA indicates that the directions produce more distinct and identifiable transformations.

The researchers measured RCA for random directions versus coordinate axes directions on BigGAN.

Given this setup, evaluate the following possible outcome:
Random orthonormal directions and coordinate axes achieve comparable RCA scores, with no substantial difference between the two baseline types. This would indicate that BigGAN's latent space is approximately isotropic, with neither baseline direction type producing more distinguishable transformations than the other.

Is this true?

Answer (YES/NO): NO